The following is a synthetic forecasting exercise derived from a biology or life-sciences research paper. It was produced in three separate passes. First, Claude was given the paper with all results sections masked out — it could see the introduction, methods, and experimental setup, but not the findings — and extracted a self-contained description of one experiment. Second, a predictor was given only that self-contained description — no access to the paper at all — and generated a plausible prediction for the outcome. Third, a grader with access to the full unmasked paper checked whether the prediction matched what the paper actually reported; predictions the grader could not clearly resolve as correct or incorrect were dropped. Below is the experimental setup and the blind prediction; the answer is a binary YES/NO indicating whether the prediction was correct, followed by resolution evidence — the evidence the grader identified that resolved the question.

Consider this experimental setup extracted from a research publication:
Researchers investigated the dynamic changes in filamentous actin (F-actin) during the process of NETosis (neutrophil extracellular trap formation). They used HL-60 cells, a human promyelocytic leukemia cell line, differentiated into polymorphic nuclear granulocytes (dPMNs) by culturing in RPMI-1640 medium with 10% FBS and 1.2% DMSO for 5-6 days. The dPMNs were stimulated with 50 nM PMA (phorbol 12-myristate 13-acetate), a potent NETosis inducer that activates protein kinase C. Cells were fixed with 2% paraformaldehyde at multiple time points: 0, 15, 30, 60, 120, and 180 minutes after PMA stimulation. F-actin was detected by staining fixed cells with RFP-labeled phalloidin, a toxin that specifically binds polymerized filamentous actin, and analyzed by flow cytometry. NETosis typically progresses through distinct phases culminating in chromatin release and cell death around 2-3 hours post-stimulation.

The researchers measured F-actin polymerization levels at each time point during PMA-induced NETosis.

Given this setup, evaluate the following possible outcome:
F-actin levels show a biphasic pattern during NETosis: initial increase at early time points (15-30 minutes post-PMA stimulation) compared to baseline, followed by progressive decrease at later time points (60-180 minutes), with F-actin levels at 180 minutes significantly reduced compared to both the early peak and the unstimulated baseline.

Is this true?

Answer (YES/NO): NO